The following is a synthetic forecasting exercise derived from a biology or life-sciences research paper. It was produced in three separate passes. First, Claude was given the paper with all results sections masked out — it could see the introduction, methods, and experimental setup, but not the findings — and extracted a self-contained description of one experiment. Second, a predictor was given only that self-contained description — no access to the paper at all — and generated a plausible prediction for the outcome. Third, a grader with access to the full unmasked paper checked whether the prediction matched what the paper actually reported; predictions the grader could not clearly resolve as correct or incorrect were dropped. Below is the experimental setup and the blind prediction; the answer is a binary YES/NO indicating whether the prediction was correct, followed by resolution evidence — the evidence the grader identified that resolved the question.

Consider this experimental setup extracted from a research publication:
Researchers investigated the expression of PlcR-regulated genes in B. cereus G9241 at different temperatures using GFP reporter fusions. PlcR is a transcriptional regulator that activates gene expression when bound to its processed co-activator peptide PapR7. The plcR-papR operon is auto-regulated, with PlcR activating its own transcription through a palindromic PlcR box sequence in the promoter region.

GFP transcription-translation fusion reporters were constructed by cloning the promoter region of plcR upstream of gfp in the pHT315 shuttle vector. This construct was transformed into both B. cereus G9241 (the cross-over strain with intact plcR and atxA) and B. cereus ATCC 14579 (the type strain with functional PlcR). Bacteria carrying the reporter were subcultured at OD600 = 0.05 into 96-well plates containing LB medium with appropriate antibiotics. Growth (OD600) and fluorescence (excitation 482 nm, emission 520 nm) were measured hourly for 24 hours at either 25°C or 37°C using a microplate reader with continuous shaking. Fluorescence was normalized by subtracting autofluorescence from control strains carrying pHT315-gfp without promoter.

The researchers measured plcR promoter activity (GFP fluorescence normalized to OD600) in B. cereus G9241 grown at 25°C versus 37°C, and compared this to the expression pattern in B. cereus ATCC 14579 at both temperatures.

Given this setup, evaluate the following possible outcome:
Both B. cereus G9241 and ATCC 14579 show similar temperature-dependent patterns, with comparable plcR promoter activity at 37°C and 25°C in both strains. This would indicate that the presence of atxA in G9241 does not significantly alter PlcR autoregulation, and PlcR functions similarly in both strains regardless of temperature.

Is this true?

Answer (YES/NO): YES